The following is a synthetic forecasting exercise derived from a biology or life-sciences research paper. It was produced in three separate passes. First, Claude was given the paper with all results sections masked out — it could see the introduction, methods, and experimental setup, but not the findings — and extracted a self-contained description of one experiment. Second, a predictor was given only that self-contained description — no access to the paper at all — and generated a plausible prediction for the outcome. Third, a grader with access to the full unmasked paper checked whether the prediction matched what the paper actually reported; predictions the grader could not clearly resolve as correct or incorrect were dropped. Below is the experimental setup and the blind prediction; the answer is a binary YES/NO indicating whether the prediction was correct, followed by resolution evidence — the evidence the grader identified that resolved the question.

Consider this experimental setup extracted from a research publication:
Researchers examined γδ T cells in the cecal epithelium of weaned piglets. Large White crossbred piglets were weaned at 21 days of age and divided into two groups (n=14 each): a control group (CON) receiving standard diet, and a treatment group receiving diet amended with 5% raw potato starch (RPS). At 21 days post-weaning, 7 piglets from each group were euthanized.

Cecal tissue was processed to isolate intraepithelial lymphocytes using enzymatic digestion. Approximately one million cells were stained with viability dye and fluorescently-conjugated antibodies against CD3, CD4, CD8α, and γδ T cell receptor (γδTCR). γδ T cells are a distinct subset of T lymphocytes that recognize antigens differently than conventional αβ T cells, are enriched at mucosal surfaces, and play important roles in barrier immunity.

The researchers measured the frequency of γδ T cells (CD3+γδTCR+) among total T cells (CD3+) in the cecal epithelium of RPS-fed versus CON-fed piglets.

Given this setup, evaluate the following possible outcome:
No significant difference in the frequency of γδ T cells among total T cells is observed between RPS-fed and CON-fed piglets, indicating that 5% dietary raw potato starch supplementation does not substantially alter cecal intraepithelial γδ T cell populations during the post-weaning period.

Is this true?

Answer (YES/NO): YES